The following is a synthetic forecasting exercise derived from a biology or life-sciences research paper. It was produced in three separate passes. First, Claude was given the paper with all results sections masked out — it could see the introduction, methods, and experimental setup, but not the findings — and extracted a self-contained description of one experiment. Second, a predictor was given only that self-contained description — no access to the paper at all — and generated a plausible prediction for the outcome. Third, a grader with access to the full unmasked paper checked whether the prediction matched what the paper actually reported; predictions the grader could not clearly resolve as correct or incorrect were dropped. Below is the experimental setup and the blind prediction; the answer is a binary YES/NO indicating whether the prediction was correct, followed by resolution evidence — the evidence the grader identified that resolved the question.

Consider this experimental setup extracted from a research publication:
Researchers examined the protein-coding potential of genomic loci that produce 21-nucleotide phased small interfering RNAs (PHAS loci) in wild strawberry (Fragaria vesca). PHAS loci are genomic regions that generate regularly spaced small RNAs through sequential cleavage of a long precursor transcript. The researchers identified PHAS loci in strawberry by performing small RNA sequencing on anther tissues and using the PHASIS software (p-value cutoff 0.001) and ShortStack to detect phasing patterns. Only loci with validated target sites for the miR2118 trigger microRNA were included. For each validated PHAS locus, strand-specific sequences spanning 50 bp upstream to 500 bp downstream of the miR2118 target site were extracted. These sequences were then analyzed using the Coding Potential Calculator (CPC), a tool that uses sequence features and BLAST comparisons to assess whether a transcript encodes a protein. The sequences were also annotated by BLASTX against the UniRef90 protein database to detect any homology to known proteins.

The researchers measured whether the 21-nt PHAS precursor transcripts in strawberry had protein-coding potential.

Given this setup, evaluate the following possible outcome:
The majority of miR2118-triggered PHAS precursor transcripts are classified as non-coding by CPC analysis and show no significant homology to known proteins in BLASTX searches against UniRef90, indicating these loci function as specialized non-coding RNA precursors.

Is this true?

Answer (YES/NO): NO